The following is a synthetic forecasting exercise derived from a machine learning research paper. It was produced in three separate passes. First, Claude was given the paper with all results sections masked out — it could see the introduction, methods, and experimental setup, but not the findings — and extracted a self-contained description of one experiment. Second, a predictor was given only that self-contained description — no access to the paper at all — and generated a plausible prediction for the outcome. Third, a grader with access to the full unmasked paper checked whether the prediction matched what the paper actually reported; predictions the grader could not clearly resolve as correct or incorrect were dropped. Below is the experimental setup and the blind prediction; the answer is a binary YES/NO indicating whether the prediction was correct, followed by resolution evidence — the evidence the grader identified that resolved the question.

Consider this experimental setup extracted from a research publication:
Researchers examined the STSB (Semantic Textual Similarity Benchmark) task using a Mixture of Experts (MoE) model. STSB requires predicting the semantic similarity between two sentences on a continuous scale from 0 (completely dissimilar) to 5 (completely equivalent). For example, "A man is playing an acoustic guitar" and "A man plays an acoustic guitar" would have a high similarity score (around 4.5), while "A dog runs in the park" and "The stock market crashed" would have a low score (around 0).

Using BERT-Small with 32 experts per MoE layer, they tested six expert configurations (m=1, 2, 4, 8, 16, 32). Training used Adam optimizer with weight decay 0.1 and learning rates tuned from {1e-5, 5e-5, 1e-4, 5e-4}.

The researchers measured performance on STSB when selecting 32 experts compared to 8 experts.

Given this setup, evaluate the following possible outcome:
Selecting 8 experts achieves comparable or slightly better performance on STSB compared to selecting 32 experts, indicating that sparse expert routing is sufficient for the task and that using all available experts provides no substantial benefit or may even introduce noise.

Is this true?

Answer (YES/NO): YES